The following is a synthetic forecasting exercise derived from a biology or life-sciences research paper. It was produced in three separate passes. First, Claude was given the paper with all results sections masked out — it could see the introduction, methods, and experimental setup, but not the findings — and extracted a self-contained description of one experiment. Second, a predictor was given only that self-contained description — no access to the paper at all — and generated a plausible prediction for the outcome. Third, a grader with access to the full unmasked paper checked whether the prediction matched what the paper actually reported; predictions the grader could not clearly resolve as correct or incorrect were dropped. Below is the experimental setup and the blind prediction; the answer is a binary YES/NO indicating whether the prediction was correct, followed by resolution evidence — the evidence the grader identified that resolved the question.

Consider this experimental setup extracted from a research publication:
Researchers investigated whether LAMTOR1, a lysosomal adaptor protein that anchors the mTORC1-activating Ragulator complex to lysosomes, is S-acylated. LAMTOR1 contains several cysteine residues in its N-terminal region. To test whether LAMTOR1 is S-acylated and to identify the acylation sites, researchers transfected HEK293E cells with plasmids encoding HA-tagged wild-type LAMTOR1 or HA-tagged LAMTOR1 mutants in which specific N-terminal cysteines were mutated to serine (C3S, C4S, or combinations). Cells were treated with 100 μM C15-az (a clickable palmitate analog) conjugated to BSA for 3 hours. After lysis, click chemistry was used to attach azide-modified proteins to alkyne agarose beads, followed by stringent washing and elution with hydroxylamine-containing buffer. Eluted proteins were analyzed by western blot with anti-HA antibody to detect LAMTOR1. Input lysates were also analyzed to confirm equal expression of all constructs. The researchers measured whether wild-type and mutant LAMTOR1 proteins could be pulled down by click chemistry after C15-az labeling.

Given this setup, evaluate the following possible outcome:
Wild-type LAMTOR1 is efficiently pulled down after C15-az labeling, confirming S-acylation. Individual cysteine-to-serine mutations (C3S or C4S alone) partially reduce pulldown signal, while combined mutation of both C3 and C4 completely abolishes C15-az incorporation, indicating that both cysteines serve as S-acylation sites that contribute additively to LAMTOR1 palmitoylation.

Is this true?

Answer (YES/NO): NO